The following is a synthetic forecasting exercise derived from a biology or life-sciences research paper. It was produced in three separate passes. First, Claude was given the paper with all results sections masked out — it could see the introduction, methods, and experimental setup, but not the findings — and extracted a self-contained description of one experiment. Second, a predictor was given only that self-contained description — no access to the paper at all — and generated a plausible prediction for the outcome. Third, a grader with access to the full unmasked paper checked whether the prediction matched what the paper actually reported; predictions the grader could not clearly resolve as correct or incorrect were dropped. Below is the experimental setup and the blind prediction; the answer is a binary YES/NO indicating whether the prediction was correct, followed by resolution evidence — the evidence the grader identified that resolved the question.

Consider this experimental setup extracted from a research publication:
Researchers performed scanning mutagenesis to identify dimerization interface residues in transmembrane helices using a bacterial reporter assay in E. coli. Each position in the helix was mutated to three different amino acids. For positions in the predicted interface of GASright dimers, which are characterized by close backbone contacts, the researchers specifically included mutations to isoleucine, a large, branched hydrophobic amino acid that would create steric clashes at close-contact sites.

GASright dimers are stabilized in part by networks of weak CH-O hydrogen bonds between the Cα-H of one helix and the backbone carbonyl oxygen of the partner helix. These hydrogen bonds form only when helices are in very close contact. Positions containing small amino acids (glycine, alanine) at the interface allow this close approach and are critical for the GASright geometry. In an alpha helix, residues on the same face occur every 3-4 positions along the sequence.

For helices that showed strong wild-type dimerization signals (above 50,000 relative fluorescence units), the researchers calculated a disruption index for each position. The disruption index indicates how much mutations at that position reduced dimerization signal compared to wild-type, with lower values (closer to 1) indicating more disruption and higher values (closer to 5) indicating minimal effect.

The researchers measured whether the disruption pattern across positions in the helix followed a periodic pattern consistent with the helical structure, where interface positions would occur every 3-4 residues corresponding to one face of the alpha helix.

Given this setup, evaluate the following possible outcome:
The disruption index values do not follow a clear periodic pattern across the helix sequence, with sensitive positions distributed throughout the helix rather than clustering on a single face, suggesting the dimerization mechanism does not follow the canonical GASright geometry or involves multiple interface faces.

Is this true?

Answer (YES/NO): NO